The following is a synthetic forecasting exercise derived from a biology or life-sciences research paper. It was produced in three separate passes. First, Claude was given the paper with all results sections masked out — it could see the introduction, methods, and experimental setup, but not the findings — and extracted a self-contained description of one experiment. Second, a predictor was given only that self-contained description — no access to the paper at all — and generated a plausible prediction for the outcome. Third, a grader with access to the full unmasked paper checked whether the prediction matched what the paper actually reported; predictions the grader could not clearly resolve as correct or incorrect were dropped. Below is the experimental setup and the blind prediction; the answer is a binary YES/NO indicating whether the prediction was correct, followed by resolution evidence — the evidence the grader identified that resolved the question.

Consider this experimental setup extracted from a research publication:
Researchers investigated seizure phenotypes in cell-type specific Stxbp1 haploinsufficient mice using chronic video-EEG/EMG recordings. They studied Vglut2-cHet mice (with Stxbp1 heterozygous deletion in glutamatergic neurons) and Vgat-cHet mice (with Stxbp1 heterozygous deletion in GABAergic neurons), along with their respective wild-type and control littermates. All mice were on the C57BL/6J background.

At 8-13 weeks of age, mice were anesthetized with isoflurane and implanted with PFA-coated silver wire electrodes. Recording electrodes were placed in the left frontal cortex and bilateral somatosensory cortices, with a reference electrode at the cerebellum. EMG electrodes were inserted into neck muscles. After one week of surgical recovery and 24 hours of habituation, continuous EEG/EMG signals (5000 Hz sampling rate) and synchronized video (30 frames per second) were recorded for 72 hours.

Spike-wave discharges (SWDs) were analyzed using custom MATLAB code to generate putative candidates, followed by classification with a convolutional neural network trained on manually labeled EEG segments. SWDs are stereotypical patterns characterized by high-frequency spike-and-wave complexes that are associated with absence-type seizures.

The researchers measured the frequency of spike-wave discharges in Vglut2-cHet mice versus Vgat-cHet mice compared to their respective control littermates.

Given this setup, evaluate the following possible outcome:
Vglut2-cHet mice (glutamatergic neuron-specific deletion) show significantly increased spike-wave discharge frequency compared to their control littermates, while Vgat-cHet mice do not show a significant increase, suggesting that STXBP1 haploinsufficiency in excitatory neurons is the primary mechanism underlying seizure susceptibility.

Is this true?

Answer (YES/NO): NO